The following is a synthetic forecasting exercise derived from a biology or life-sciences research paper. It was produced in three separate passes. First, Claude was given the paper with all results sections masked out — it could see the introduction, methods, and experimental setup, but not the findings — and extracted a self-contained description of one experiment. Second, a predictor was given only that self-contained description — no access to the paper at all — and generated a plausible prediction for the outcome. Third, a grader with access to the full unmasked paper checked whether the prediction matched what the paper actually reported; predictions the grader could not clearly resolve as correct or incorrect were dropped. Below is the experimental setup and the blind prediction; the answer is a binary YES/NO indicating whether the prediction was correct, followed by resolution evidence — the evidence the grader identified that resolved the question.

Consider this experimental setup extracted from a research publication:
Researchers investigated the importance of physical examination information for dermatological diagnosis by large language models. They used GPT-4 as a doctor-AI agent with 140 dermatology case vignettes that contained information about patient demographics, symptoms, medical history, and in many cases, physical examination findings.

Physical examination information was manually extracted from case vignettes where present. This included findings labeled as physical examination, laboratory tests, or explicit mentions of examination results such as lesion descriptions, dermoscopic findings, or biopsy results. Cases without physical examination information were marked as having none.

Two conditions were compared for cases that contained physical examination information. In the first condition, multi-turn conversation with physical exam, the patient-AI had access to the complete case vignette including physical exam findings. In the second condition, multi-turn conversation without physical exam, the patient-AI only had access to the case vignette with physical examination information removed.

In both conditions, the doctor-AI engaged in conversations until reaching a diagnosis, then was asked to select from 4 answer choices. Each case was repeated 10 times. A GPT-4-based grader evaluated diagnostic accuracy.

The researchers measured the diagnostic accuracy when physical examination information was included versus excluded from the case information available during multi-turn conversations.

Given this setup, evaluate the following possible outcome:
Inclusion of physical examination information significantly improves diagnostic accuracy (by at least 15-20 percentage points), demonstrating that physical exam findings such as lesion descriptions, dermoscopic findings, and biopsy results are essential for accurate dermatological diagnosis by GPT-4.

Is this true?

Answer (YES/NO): NO